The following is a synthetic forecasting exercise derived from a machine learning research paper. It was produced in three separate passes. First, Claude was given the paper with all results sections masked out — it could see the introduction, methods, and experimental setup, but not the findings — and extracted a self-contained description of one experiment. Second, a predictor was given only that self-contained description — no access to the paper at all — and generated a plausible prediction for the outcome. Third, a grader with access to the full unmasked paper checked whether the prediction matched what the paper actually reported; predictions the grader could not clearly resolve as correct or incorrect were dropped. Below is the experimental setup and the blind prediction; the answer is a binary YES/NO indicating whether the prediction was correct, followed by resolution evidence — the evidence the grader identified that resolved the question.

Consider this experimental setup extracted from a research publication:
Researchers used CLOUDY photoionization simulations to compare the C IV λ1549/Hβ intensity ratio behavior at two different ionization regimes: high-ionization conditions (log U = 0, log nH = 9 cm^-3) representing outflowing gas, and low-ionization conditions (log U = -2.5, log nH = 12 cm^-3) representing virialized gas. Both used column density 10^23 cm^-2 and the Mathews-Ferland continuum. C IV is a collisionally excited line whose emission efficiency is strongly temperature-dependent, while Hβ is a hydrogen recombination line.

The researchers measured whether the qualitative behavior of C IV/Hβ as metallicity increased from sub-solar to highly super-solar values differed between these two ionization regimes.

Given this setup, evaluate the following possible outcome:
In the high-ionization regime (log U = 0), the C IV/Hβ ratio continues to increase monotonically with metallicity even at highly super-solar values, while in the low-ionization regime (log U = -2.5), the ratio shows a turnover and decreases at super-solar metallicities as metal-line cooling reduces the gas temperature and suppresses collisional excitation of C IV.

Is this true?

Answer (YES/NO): NO